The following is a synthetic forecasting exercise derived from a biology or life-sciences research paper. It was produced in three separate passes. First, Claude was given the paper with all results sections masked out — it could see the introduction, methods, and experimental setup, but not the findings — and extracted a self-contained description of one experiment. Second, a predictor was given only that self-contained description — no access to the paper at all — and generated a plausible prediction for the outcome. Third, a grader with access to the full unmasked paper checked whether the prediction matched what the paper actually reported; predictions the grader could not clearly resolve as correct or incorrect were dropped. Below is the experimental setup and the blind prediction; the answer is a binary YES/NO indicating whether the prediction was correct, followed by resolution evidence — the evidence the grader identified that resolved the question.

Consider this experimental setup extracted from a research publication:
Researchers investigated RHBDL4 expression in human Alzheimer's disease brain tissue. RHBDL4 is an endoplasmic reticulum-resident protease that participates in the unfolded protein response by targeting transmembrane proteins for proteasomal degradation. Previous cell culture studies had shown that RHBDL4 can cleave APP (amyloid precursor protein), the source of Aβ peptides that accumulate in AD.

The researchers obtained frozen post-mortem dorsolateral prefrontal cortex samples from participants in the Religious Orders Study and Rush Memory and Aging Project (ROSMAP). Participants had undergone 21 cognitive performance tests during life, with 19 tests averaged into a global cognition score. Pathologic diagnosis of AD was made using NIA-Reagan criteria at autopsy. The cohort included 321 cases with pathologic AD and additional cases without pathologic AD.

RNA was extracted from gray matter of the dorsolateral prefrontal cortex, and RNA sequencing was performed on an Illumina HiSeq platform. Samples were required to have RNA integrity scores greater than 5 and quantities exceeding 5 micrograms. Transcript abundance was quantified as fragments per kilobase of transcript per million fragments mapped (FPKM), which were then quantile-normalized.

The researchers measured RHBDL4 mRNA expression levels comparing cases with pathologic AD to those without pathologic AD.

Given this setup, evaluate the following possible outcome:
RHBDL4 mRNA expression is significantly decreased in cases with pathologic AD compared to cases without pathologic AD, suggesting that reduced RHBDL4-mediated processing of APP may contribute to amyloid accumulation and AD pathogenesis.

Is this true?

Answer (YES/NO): NO